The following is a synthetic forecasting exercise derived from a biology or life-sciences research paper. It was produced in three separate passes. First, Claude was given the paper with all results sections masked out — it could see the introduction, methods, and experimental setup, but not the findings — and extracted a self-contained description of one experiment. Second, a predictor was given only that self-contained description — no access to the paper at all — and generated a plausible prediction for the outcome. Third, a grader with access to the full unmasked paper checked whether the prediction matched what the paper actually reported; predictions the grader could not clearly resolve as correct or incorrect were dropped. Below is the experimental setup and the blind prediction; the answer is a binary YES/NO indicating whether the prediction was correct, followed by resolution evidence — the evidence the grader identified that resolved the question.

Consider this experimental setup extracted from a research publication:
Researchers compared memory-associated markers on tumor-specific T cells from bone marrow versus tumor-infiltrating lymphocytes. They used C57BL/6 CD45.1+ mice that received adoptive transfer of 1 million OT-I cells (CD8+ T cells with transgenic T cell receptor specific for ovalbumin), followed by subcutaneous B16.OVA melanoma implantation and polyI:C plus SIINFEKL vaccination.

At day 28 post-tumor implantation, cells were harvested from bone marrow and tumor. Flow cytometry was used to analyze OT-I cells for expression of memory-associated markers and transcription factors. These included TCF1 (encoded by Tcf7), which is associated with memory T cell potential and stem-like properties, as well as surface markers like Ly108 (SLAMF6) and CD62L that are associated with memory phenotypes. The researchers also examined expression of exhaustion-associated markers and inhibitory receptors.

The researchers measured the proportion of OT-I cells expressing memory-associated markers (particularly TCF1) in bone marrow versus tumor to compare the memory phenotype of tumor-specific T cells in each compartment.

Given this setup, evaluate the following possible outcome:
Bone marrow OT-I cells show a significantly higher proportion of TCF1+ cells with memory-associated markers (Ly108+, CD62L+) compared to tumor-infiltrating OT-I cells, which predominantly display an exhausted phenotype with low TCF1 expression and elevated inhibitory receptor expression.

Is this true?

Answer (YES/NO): YES